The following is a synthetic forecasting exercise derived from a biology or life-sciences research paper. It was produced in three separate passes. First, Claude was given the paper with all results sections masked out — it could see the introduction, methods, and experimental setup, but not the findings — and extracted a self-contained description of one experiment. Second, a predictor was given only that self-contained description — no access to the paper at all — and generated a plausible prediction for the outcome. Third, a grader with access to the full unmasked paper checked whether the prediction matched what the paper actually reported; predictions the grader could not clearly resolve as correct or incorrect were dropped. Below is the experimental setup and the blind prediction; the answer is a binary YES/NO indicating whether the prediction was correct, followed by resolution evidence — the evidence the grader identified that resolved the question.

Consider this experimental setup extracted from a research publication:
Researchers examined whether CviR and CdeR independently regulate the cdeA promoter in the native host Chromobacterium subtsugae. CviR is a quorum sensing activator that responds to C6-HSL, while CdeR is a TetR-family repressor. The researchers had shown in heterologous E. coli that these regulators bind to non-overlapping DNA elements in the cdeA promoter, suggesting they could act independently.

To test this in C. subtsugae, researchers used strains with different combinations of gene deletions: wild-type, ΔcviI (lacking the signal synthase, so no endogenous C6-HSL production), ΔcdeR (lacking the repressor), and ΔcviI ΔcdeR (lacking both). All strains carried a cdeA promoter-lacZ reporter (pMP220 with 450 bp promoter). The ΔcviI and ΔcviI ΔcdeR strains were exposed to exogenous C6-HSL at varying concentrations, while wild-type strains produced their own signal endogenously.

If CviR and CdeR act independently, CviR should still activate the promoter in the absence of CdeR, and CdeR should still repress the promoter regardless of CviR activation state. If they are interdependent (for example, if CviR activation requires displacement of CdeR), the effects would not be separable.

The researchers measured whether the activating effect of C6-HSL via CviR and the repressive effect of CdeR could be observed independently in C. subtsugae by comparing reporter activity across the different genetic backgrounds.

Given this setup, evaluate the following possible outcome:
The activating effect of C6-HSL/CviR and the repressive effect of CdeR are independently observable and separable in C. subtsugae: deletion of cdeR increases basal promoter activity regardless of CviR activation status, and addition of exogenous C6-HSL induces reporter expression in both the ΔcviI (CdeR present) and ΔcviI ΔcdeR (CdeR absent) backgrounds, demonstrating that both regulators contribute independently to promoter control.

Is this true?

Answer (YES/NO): YES